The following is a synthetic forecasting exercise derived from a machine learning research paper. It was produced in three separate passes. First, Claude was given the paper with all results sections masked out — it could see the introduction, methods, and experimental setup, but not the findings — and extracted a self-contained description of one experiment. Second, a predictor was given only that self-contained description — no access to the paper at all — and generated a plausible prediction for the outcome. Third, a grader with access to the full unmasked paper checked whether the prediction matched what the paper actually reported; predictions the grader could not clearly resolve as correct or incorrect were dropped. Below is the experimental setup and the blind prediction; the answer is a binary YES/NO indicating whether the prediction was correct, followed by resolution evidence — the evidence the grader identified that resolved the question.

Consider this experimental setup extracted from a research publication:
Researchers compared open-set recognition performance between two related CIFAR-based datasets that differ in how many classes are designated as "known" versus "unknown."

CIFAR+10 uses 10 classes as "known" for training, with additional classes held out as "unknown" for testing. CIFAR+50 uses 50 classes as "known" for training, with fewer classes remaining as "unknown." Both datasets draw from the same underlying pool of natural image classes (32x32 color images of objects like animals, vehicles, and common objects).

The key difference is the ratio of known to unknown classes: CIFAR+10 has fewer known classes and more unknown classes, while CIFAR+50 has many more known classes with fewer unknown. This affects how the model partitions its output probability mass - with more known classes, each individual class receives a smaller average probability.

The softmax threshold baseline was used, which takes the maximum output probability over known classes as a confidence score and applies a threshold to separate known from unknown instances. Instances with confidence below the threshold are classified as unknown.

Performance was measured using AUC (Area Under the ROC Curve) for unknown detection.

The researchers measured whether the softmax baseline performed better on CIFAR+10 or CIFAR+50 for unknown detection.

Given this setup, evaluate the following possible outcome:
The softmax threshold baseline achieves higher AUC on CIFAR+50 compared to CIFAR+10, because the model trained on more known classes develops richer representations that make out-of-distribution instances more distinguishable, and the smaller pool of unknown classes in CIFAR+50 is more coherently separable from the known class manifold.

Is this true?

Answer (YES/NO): NO